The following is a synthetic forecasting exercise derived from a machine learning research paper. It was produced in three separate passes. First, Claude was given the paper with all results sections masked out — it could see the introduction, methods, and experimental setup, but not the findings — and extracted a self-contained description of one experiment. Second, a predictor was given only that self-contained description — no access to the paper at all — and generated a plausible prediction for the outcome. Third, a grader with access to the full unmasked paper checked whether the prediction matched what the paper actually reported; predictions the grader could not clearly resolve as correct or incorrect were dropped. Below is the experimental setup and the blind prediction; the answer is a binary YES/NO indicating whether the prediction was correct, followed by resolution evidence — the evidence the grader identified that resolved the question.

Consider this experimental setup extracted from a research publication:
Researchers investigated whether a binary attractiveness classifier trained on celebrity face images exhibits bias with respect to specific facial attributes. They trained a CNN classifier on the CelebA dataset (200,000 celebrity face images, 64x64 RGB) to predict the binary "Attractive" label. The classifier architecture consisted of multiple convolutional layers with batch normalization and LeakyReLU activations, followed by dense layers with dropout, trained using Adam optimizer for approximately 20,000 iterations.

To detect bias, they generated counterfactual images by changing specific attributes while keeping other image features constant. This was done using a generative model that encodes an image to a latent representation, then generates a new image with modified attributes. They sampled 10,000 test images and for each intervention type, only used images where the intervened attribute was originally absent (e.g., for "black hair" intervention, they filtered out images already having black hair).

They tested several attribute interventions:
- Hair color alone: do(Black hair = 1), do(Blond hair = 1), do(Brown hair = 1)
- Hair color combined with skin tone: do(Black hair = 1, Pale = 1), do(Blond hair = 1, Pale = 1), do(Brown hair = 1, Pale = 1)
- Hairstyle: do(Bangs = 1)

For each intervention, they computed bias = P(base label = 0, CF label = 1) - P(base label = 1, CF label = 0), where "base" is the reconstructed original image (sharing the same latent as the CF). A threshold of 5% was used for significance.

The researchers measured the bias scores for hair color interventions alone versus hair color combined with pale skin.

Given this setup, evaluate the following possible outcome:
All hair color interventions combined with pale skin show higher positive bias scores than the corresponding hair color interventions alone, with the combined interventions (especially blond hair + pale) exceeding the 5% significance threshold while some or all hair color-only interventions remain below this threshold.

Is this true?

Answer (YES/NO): NO